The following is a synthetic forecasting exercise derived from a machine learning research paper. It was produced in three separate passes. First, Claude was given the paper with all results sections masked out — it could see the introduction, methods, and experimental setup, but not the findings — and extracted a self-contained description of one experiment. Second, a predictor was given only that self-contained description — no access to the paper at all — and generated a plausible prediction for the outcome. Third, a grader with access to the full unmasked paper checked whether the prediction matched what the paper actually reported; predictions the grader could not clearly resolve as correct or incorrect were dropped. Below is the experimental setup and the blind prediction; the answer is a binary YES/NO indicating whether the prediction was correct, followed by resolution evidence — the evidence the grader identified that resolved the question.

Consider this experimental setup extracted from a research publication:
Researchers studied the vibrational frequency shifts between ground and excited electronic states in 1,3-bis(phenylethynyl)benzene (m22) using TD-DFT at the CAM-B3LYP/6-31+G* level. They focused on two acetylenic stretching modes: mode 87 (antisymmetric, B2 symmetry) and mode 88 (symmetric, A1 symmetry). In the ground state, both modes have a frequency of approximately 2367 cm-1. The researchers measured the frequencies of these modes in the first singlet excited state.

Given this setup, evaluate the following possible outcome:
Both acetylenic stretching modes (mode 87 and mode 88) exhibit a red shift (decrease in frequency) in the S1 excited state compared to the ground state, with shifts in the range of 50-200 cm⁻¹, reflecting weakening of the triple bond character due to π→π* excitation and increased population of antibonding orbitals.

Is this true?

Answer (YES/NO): NO